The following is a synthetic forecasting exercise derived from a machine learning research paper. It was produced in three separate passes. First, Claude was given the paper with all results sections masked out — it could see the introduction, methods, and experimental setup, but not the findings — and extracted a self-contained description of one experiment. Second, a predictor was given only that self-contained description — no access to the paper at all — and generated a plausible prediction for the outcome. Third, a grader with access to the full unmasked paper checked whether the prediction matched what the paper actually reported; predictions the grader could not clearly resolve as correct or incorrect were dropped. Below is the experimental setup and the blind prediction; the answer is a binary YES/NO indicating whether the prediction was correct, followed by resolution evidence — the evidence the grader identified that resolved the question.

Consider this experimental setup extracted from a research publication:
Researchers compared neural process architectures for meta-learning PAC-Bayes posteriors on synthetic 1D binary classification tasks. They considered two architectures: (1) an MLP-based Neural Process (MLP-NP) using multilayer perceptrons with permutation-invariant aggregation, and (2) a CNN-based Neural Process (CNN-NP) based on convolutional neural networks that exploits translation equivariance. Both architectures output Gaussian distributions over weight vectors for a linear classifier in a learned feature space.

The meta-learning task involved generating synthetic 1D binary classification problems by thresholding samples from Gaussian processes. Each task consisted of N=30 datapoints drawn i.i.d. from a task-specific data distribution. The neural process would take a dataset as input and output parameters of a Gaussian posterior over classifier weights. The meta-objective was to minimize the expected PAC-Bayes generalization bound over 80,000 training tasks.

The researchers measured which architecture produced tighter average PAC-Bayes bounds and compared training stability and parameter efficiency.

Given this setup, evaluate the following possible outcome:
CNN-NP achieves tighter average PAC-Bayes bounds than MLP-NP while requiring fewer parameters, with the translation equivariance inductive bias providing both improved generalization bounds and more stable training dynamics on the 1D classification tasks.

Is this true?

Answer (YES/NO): NO